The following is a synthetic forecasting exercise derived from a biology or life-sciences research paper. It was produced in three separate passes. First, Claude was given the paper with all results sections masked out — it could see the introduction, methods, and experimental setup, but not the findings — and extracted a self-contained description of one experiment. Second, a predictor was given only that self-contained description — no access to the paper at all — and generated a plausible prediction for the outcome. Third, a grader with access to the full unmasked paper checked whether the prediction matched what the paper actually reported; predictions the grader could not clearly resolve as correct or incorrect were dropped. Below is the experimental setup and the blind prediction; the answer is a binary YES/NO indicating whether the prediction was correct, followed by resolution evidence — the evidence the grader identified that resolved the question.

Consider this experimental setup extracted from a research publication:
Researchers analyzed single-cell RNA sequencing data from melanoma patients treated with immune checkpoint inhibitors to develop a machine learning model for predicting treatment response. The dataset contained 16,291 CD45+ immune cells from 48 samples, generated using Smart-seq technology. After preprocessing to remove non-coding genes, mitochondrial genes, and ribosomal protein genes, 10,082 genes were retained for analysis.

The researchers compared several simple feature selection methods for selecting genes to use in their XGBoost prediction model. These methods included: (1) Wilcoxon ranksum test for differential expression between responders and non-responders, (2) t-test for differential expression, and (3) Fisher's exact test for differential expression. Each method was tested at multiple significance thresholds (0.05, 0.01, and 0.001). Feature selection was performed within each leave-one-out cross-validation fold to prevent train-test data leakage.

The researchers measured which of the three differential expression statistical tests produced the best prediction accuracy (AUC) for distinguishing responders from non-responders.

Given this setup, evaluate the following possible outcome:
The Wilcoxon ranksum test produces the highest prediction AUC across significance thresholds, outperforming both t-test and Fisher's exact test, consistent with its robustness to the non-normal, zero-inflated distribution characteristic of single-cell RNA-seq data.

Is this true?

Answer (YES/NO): YES